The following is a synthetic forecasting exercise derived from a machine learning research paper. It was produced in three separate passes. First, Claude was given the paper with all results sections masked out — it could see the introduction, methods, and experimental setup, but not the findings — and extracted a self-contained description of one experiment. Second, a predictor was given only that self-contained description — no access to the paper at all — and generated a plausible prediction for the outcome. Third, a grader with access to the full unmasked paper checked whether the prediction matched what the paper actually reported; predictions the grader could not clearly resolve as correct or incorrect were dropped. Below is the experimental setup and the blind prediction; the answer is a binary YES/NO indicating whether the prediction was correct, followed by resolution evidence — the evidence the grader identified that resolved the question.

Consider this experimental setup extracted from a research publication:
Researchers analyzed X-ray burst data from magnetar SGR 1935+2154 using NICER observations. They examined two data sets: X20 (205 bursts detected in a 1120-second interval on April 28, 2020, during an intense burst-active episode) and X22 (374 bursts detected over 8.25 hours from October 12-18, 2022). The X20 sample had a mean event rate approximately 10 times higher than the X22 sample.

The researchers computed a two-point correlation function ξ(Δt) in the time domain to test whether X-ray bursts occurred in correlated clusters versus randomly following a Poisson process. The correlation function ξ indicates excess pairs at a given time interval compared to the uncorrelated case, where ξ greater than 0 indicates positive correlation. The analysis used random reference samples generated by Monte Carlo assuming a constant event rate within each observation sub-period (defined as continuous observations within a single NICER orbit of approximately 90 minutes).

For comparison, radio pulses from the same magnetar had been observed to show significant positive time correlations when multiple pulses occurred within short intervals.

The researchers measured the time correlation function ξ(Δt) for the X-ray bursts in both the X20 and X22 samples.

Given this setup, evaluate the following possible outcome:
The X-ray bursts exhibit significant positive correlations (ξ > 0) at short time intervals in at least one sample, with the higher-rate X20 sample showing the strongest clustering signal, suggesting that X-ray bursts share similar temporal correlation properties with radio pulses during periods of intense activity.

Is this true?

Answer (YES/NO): NO